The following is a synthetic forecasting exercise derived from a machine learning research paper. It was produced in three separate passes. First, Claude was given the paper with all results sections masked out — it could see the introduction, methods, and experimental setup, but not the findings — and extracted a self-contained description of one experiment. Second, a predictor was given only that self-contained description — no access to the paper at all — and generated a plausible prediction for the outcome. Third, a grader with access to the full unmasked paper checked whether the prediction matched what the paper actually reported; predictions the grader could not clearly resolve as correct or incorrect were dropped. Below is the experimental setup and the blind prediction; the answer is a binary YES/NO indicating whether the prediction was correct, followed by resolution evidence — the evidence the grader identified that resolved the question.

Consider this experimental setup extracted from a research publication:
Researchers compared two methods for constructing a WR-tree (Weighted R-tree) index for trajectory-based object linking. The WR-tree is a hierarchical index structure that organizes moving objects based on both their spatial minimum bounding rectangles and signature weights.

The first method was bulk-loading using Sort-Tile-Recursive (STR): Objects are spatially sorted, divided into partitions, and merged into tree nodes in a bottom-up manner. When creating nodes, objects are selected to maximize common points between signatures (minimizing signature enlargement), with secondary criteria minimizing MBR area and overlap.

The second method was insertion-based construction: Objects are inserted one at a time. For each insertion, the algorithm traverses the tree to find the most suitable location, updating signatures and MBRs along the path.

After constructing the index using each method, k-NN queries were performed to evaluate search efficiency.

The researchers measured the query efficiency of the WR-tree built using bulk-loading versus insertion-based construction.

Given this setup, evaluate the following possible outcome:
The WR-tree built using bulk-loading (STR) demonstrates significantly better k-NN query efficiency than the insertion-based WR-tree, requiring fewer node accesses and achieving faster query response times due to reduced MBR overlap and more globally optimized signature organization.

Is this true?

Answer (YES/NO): YES